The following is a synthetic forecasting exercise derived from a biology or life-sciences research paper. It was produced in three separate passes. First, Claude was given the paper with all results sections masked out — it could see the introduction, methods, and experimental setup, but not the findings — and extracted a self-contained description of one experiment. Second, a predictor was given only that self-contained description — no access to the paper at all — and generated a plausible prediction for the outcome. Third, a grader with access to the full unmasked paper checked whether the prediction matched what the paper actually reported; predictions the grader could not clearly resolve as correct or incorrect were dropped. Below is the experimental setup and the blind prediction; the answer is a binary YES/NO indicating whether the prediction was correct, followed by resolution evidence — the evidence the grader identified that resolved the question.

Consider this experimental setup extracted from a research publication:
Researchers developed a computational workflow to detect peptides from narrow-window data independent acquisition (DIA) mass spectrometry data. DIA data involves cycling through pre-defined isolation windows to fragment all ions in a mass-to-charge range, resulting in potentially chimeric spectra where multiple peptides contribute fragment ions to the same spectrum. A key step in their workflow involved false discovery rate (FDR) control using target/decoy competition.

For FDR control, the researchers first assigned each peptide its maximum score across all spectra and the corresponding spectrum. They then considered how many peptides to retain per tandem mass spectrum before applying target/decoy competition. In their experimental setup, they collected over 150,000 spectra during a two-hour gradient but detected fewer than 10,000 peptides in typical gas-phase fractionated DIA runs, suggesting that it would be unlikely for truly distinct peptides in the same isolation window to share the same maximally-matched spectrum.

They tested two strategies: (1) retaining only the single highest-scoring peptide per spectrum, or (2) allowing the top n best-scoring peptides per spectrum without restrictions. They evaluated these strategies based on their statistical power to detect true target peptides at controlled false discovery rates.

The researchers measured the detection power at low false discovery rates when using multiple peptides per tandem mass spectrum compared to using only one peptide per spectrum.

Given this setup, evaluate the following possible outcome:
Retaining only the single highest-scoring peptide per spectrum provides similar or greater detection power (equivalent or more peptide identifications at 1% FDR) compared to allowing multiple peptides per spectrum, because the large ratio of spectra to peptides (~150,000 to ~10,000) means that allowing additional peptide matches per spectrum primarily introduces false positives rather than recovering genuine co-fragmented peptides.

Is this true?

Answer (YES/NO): YES